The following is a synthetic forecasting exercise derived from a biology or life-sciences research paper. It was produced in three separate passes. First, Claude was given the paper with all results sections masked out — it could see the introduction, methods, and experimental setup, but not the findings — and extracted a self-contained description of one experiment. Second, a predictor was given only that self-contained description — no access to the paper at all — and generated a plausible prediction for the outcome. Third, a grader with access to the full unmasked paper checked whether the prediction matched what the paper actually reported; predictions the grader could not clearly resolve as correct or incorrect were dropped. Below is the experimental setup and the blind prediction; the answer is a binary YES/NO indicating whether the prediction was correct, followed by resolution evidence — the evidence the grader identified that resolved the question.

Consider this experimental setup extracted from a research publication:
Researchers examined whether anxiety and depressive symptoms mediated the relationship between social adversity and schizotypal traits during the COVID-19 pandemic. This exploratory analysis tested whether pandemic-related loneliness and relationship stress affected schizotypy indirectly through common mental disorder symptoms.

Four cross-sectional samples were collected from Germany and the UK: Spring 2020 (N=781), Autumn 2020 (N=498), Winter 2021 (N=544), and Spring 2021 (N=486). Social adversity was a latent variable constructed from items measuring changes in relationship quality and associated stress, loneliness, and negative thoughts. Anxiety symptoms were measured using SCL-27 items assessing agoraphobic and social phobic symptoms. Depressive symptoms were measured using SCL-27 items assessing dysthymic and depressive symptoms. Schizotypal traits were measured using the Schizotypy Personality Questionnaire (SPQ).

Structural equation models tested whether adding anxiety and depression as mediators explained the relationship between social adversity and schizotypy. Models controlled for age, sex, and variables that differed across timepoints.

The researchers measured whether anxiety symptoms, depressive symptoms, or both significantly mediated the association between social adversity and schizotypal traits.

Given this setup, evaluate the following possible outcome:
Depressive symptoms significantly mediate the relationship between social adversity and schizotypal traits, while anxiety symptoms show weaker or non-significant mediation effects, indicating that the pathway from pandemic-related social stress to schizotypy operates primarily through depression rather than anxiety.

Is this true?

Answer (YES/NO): NO